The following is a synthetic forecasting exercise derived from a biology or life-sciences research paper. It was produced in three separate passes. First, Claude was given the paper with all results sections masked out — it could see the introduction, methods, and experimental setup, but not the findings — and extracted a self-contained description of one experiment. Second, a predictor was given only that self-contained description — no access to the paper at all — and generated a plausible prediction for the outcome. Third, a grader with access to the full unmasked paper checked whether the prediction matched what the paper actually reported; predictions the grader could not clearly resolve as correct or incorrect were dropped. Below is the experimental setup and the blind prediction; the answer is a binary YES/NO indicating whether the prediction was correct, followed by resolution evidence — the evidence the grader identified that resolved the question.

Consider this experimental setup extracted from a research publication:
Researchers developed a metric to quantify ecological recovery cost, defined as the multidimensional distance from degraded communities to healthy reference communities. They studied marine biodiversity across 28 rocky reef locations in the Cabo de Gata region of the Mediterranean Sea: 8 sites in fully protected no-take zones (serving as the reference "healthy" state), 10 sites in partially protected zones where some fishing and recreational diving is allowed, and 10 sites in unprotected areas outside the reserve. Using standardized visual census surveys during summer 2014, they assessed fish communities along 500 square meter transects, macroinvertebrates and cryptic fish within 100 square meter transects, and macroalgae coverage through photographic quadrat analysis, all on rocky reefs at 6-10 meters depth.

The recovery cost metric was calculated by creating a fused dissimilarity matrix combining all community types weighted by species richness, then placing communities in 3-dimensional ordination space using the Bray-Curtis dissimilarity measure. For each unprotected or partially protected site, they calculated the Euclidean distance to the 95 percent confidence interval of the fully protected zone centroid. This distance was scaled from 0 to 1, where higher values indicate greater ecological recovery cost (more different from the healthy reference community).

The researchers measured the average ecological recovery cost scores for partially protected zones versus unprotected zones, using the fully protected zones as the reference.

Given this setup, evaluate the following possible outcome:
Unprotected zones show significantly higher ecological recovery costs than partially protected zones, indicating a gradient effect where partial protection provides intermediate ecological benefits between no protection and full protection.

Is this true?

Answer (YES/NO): NO